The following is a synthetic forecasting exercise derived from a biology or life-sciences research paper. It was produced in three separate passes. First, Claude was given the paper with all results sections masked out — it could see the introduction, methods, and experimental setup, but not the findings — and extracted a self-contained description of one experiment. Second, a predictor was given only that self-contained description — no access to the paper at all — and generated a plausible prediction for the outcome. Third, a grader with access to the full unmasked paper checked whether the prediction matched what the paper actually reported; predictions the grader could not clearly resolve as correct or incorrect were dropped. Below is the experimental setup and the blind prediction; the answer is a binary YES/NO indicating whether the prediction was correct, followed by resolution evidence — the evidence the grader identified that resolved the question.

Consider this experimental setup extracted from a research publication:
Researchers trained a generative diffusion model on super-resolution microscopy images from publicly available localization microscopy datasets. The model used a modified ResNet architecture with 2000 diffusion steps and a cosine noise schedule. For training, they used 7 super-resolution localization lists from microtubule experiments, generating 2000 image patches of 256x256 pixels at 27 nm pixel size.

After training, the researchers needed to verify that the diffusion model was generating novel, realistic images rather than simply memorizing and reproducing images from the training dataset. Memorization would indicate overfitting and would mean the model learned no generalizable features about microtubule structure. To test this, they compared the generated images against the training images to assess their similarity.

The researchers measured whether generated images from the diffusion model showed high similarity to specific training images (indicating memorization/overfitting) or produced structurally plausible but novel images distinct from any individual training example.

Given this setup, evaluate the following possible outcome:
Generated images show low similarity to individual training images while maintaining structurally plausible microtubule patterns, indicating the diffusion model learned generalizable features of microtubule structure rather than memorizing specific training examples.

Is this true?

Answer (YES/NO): YES